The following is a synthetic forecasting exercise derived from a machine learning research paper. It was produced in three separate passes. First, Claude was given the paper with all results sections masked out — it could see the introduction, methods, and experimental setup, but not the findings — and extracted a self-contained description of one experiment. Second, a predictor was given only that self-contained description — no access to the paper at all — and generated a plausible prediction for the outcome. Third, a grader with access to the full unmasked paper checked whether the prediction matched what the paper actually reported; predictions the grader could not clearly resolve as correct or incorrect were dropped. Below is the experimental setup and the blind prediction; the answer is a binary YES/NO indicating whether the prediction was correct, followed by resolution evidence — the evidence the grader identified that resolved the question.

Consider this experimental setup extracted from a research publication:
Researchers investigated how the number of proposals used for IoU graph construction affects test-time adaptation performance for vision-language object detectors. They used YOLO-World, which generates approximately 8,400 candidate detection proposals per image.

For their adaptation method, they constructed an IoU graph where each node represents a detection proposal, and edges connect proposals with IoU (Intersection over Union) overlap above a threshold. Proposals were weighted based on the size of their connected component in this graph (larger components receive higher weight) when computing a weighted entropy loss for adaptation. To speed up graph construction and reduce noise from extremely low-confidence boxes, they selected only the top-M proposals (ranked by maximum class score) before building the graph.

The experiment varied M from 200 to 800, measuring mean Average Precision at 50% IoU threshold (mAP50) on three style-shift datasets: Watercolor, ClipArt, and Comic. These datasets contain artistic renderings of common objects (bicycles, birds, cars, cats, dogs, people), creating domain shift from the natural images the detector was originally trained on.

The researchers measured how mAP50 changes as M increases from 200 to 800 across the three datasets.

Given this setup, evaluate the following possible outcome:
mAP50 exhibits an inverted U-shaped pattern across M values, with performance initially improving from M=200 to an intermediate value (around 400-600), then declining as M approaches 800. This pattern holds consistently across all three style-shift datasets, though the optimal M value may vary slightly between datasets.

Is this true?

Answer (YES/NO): NO